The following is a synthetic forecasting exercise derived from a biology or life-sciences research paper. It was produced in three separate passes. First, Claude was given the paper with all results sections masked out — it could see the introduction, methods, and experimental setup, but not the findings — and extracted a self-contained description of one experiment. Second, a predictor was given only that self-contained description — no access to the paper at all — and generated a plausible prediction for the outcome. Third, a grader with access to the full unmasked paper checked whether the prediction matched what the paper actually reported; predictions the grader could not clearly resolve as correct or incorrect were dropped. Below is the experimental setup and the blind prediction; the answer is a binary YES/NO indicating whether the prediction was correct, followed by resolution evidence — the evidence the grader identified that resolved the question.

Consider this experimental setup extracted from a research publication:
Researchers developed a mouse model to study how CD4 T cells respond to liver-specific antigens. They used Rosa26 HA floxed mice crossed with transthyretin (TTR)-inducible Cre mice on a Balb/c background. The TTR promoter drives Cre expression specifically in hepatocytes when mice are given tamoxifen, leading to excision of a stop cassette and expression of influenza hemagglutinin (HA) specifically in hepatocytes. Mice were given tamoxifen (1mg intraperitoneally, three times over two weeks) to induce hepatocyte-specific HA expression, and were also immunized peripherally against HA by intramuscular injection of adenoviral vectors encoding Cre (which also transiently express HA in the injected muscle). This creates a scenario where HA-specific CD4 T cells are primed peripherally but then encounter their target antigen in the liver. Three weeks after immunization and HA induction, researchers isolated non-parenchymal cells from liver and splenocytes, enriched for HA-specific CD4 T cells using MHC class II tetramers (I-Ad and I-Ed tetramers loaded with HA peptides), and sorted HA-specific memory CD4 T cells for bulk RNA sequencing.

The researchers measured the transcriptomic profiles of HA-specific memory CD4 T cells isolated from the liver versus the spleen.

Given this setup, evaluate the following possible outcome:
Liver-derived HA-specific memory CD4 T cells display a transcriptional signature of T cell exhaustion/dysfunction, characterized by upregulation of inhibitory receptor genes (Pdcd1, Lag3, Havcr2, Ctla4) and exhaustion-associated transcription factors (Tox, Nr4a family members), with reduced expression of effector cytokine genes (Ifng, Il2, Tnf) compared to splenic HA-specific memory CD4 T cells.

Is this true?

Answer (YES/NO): NO